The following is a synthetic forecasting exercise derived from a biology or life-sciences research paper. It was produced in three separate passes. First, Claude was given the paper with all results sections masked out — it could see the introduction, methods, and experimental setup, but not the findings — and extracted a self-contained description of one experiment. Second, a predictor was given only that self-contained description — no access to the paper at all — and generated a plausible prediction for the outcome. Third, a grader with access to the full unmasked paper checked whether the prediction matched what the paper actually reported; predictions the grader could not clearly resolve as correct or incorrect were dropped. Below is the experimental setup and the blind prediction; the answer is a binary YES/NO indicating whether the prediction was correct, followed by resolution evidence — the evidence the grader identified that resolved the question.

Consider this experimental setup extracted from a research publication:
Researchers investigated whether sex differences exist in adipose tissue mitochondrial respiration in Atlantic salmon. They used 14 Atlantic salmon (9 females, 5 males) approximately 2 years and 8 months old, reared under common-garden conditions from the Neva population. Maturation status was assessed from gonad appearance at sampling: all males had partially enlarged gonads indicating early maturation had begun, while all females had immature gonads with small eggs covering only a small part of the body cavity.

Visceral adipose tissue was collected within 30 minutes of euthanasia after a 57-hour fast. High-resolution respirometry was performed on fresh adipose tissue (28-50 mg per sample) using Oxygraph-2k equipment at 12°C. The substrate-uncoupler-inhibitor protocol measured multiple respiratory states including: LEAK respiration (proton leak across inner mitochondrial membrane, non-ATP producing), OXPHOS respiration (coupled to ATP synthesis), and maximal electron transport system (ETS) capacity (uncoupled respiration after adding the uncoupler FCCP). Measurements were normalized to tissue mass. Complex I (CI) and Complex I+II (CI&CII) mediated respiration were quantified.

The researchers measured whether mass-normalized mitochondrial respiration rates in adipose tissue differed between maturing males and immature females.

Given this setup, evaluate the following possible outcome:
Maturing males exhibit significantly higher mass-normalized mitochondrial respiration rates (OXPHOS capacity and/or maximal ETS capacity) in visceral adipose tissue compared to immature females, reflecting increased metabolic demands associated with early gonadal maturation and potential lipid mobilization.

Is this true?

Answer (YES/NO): NO